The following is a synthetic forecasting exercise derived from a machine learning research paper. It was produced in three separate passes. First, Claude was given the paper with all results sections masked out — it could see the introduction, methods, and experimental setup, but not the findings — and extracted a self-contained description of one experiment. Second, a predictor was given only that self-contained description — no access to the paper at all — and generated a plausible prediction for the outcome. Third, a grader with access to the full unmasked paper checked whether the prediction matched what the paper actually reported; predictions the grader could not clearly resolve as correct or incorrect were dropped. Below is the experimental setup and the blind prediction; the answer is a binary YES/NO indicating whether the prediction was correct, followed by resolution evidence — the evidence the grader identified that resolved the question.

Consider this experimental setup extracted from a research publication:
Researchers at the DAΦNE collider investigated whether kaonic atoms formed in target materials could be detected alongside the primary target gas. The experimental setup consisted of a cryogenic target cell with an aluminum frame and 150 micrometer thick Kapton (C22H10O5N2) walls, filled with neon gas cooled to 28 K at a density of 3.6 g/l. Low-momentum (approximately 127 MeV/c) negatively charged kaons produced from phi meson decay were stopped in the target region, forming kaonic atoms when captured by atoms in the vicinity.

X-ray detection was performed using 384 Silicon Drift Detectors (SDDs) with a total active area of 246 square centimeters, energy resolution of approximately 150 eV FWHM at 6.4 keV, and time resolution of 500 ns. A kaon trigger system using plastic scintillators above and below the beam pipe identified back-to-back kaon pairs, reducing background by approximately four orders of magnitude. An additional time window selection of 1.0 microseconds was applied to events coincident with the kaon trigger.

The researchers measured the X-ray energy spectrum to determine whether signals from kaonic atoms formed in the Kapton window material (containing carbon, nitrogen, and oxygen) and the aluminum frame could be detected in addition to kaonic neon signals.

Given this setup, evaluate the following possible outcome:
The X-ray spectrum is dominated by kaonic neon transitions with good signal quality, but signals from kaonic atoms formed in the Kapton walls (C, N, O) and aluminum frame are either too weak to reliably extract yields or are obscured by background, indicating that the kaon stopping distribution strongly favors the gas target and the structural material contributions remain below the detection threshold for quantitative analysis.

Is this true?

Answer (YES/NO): NO